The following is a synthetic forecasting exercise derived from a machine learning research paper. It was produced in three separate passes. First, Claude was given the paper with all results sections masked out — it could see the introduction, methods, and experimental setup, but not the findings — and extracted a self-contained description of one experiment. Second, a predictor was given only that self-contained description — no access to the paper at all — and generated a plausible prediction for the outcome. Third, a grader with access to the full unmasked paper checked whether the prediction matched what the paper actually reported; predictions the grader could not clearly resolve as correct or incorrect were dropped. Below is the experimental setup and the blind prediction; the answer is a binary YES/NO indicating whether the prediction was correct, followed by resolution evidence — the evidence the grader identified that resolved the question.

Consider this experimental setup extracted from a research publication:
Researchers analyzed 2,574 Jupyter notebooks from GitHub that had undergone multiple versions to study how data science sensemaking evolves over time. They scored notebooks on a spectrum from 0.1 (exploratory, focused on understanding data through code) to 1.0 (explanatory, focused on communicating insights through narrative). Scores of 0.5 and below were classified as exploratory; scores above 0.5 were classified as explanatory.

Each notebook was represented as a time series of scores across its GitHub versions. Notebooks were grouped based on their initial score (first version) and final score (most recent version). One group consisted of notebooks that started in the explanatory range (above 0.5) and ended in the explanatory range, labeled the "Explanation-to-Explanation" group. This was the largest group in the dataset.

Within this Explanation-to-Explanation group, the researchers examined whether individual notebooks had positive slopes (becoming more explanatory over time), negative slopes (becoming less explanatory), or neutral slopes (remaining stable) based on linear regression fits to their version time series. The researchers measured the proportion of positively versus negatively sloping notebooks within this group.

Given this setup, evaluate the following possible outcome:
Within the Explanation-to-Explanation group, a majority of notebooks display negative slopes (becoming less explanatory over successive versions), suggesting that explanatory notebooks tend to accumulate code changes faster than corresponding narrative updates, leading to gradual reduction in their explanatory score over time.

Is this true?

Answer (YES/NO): NO